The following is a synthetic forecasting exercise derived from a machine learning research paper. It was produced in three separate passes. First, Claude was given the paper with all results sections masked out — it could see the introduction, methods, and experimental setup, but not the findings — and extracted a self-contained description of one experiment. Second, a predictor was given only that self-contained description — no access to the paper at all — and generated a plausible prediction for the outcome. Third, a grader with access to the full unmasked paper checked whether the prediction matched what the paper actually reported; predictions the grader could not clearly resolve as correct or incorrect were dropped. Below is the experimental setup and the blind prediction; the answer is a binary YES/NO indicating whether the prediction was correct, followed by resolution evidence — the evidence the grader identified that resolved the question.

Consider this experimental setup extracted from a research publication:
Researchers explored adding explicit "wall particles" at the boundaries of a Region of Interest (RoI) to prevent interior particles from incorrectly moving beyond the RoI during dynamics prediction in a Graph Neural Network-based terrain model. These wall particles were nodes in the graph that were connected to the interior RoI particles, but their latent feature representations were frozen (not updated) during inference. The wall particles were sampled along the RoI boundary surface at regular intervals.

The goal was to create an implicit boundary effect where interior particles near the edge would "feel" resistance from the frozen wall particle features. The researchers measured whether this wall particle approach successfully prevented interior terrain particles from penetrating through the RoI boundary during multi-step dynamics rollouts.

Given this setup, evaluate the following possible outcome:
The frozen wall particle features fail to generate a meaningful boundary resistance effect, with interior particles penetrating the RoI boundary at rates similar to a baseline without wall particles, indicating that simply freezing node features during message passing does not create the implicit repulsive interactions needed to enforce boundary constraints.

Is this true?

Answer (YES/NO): NO